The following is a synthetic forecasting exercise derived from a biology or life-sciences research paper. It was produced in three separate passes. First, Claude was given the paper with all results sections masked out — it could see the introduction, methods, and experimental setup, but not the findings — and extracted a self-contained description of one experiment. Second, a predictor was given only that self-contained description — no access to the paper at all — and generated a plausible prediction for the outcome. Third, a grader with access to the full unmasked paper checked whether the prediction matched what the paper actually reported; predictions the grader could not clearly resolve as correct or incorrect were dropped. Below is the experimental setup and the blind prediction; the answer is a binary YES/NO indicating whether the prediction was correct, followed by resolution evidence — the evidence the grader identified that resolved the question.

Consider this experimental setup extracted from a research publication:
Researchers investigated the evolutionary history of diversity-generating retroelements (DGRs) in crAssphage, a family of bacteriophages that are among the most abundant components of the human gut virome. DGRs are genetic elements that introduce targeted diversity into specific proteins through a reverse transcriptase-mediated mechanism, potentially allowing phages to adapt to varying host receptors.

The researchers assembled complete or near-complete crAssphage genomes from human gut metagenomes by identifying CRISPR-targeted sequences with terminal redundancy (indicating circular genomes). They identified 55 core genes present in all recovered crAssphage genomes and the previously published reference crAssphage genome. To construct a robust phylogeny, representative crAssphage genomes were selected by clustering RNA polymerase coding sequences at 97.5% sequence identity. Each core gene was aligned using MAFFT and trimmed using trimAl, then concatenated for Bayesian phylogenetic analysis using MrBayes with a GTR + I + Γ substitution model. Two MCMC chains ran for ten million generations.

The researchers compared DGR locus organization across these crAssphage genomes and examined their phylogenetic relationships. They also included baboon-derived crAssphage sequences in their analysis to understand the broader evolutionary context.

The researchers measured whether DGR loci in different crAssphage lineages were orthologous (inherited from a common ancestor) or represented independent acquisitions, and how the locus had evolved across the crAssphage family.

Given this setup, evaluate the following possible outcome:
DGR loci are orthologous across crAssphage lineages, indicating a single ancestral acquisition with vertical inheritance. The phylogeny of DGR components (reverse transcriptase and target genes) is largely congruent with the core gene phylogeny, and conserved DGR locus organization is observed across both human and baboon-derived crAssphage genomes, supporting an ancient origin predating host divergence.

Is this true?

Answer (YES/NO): NO